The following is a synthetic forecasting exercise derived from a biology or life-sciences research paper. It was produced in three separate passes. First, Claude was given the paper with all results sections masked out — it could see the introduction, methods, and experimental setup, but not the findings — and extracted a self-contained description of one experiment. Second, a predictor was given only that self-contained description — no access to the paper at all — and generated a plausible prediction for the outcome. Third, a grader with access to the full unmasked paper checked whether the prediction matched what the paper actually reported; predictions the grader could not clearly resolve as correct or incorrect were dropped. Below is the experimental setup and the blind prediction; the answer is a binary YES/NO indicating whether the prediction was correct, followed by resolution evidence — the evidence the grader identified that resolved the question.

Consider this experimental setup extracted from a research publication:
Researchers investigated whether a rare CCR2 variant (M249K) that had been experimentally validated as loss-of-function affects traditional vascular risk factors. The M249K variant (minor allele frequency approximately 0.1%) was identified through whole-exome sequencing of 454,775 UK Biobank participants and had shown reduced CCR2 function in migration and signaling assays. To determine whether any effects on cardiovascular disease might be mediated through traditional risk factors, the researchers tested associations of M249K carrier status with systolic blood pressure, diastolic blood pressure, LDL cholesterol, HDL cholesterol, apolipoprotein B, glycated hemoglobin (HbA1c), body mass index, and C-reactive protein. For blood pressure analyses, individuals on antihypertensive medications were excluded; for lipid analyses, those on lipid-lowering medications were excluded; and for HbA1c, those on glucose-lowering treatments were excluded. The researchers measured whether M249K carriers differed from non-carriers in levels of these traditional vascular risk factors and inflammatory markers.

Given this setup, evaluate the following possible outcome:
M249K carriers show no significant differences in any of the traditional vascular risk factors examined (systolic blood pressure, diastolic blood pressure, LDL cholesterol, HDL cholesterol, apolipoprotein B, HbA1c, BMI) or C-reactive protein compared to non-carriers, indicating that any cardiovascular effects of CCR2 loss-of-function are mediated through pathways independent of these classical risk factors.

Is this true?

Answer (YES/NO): YES